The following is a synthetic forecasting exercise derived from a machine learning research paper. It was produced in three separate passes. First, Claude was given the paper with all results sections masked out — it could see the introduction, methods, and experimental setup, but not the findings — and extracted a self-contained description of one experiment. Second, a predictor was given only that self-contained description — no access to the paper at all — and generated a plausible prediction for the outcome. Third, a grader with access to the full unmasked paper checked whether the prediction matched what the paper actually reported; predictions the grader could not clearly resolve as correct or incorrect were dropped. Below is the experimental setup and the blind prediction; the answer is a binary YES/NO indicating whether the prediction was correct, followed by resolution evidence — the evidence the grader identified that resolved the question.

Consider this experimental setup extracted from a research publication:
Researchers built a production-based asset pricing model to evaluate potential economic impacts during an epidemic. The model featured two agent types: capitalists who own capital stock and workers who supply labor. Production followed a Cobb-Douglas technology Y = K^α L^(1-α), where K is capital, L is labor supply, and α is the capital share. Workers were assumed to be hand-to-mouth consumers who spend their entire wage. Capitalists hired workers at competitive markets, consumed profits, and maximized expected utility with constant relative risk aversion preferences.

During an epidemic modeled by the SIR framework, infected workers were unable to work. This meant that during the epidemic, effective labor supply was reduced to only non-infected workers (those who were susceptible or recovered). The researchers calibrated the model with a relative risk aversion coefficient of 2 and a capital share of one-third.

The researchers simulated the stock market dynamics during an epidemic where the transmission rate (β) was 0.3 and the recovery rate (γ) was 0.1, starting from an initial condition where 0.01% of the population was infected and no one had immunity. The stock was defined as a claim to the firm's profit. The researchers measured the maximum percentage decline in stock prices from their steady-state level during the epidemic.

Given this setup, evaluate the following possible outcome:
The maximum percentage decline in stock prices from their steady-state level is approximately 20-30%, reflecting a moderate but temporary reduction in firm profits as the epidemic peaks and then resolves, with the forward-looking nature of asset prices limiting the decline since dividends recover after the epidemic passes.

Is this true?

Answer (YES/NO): NO